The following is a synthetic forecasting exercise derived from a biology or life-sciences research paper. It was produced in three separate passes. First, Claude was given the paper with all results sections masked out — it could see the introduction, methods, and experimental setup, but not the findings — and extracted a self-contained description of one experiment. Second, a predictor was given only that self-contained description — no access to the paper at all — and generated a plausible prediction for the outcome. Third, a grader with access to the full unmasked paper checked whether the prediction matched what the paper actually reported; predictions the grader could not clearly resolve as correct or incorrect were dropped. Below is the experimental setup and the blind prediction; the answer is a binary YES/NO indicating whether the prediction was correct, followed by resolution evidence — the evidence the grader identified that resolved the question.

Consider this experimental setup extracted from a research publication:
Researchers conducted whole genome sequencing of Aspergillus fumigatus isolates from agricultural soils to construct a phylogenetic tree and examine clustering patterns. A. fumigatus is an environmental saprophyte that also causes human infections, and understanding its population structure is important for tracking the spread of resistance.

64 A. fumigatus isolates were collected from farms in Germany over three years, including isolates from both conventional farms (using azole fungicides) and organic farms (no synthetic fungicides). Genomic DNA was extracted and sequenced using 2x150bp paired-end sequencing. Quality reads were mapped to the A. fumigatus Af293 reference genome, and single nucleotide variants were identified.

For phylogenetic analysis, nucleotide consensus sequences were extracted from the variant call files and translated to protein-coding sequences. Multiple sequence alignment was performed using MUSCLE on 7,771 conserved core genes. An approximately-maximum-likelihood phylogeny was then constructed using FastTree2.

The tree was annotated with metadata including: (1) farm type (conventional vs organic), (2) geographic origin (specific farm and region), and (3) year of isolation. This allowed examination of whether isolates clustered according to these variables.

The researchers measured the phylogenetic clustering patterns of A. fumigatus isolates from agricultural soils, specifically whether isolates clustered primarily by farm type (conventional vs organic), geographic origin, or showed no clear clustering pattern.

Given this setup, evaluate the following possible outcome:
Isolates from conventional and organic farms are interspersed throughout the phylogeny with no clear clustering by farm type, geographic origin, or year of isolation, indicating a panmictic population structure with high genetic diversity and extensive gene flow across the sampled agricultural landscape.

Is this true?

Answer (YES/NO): NO